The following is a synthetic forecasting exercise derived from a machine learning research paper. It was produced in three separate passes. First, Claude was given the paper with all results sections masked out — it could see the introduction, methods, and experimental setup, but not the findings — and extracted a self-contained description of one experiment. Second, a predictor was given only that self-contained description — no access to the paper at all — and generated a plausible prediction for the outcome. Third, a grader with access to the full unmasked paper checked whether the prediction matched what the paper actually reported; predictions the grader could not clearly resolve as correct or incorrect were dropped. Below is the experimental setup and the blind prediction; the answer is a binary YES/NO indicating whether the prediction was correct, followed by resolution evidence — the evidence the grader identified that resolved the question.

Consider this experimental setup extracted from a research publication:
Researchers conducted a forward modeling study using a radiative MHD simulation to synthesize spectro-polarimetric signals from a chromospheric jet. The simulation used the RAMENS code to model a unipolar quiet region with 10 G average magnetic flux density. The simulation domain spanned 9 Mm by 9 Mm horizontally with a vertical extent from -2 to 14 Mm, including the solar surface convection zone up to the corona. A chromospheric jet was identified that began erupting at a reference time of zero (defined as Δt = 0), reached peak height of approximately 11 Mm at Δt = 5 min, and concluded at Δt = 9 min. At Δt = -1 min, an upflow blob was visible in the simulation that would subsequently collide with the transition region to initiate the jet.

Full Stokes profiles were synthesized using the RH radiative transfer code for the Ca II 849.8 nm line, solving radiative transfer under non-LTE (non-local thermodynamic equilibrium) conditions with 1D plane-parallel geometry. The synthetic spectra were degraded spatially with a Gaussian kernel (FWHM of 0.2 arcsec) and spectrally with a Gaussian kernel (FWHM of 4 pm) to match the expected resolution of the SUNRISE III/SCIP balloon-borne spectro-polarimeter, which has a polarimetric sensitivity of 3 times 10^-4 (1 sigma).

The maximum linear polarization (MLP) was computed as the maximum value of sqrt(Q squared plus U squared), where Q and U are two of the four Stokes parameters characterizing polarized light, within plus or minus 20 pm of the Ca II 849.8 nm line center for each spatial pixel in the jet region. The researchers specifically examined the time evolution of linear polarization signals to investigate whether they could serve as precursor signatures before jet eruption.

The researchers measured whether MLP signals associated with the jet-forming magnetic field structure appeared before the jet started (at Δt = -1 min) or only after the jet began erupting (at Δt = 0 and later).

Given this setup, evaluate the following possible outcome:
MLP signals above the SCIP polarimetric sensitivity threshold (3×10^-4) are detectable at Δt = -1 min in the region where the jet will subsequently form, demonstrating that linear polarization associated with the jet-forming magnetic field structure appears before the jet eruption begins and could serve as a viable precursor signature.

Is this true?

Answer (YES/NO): NO